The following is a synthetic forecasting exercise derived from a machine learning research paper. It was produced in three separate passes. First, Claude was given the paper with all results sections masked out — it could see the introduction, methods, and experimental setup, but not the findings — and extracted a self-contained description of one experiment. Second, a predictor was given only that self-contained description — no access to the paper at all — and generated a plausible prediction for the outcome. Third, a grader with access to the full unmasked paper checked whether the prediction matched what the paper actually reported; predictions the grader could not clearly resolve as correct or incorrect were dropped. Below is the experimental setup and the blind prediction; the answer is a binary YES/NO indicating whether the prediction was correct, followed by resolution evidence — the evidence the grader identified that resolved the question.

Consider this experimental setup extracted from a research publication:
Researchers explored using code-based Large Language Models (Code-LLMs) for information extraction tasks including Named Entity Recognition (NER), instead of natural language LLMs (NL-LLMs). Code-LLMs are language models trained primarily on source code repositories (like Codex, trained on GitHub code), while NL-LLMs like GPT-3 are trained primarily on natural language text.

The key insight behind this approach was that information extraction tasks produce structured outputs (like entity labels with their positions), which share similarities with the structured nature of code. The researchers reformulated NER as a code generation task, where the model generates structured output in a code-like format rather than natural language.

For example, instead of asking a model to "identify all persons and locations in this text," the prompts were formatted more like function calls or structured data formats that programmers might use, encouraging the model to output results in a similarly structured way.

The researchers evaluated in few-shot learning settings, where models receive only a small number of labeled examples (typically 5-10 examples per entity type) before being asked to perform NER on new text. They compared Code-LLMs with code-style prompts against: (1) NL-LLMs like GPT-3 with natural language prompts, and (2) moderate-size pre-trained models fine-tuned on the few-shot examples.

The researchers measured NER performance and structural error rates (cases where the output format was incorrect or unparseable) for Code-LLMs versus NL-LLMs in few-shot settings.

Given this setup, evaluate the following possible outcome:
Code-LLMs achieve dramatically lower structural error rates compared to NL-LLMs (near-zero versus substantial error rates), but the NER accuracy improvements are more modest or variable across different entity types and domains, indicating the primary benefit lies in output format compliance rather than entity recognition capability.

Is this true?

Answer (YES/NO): NO